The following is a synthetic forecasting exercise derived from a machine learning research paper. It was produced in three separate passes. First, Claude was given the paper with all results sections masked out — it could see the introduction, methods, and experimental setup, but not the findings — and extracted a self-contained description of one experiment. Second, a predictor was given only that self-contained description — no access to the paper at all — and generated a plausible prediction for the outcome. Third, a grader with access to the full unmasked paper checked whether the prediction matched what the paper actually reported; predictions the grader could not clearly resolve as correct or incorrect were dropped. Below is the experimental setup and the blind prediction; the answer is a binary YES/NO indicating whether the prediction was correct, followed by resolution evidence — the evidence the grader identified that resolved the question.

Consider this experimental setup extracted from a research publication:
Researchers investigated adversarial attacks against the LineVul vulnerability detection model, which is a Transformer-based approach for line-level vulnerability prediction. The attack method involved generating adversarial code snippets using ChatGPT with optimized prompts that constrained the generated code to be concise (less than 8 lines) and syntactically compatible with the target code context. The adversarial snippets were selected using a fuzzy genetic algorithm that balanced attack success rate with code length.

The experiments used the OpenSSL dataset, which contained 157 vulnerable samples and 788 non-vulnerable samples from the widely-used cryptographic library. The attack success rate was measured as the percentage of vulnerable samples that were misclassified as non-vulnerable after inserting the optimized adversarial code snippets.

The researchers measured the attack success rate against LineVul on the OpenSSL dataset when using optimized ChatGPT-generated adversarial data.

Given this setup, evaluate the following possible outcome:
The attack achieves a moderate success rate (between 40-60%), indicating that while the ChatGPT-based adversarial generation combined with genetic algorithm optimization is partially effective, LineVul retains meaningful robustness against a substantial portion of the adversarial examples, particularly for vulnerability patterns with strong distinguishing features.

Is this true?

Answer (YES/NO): NO